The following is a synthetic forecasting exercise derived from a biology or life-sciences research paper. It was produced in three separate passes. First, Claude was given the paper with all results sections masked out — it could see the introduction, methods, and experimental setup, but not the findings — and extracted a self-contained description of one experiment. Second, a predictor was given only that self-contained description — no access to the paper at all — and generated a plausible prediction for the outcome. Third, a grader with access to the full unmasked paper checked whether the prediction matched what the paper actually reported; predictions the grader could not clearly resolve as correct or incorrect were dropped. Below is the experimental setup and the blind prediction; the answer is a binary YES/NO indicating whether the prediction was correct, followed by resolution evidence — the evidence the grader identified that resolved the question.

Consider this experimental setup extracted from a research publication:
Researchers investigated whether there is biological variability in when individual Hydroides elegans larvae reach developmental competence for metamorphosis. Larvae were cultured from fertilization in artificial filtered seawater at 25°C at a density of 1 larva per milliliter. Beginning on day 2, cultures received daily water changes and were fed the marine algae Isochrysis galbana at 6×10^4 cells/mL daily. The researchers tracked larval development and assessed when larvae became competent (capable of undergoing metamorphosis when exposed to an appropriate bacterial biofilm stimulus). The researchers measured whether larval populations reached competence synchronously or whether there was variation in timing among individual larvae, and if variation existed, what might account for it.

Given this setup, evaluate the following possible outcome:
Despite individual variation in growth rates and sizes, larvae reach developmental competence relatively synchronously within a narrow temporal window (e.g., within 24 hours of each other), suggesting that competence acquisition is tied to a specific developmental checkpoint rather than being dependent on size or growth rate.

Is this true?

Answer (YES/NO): NO